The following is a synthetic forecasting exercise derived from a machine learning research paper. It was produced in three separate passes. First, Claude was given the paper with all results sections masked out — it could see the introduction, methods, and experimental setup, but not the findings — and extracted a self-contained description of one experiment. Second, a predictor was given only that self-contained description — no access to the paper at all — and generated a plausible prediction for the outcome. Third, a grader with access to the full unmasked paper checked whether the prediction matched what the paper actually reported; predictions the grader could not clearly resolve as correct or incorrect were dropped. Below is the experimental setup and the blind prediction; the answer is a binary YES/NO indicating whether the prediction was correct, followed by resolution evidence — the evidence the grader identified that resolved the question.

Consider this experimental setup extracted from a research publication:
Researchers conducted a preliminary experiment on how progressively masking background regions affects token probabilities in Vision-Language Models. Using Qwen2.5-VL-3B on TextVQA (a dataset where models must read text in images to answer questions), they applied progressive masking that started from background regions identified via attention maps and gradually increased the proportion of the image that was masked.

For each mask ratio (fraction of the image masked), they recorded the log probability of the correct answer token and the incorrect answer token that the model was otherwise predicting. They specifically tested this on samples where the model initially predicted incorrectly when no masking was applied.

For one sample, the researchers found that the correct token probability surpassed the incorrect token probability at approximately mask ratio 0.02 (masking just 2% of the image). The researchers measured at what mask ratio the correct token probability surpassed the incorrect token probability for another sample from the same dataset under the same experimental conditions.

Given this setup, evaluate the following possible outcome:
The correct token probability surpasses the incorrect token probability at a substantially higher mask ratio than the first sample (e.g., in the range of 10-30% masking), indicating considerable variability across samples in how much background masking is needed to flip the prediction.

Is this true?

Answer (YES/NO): NO